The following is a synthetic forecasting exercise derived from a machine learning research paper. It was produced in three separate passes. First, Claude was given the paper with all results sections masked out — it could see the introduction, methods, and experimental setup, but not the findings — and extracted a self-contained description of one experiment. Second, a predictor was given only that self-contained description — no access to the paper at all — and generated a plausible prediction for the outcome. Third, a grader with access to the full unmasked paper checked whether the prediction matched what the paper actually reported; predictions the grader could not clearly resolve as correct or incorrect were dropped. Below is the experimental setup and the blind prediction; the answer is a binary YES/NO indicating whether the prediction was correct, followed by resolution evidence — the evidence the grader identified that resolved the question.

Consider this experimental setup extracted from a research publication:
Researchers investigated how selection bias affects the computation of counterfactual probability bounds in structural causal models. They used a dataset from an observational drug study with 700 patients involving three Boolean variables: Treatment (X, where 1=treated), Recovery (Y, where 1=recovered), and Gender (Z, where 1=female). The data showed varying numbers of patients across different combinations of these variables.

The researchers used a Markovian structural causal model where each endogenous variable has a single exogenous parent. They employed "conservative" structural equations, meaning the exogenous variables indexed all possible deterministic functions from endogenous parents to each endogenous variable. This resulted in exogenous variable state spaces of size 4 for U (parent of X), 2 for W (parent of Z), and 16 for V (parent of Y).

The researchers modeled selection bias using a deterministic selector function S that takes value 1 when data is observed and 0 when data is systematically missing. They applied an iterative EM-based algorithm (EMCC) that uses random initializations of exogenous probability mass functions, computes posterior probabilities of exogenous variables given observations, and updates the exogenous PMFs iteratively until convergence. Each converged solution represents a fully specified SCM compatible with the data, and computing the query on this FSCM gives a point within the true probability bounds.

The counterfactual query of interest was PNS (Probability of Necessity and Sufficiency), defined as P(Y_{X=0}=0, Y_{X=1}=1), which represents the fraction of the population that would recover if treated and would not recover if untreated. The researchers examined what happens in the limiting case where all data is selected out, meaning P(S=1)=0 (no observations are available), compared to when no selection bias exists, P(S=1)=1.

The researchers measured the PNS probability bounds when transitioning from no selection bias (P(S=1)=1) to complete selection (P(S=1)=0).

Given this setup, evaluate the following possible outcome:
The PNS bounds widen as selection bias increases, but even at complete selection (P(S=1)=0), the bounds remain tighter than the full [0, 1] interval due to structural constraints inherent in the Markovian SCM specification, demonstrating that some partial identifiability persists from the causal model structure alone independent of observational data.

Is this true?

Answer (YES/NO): YES